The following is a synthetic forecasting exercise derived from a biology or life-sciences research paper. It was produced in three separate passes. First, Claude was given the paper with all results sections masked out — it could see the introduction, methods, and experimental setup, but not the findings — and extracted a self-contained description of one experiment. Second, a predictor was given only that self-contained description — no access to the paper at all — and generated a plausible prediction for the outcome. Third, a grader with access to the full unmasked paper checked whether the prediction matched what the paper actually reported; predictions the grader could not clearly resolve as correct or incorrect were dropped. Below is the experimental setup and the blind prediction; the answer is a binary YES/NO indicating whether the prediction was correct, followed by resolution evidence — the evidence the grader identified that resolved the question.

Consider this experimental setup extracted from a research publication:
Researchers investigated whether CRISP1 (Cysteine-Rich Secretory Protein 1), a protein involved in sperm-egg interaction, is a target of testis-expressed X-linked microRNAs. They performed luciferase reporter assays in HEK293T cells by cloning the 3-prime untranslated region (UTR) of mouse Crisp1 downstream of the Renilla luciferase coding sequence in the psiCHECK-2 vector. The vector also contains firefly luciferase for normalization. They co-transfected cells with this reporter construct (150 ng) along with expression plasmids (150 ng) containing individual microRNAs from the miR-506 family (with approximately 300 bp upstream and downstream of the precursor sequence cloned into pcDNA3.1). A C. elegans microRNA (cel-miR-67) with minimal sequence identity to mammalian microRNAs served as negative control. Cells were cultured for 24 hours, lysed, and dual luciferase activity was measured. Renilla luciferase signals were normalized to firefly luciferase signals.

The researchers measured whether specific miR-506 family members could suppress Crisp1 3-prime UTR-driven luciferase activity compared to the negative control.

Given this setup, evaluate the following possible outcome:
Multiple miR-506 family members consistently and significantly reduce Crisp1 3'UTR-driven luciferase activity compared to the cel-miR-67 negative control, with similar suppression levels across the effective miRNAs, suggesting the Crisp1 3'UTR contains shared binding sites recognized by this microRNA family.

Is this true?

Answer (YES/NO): NO